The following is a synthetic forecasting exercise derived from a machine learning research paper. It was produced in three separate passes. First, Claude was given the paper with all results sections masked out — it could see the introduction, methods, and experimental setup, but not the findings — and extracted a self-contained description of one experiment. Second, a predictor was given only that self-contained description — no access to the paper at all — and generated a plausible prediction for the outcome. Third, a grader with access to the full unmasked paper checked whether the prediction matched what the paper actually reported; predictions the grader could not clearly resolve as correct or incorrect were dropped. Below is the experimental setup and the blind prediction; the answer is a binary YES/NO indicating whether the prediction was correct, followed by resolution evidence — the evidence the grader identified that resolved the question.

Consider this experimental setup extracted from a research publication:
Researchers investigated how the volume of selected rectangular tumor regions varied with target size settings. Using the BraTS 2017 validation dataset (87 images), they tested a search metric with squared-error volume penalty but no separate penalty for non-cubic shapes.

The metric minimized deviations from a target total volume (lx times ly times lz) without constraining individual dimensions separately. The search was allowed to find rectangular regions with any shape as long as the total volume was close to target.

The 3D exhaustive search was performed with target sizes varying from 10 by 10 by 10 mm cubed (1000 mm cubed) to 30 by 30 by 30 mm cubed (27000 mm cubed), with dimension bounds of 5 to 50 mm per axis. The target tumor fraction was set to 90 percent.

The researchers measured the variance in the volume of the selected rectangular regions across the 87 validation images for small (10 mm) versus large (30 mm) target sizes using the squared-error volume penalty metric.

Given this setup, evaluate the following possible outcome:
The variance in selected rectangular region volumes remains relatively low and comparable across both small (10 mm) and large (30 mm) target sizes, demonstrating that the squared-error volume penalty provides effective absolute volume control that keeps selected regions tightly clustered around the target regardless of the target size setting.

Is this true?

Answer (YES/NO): NO